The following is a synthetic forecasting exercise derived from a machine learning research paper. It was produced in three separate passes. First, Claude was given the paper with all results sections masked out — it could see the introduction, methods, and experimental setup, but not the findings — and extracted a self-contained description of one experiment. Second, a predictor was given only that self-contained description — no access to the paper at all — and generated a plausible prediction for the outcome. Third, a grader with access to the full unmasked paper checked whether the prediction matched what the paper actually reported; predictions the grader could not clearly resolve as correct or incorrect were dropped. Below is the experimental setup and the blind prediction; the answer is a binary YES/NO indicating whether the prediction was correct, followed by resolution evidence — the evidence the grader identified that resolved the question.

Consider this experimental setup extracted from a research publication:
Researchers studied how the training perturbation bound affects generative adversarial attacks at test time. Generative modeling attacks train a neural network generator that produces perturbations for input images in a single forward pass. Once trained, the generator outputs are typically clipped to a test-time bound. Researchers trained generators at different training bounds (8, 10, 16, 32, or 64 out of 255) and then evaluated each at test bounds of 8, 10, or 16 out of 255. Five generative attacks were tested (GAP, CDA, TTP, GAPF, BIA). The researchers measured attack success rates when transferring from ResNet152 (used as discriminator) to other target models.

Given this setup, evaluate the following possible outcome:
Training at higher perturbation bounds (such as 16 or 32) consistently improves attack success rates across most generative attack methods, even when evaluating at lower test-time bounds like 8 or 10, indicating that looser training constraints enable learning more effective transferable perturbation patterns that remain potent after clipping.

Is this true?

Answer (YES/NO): NO